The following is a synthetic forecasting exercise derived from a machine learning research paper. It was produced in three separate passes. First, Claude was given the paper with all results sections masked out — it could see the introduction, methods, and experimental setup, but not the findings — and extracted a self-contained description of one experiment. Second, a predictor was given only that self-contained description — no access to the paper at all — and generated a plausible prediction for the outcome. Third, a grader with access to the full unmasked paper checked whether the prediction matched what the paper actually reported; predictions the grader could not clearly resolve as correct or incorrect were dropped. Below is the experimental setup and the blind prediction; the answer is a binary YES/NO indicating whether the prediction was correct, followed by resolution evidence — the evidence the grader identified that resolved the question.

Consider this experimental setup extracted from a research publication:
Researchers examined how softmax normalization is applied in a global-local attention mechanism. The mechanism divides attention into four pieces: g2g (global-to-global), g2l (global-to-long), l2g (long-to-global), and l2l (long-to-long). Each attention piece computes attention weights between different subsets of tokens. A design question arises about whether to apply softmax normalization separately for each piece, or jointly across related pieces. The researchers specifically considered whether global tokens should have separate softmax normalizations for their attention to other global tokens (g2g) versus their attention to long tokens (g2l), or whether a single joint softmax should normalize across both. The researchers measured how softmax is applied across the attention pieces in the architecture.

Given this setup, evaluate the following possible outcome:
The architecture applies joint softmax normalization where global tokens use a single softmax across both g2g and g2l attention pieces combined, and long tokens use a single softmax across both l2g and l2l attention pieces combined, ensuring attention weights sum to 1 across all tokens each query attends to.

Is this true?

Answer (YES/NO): YES